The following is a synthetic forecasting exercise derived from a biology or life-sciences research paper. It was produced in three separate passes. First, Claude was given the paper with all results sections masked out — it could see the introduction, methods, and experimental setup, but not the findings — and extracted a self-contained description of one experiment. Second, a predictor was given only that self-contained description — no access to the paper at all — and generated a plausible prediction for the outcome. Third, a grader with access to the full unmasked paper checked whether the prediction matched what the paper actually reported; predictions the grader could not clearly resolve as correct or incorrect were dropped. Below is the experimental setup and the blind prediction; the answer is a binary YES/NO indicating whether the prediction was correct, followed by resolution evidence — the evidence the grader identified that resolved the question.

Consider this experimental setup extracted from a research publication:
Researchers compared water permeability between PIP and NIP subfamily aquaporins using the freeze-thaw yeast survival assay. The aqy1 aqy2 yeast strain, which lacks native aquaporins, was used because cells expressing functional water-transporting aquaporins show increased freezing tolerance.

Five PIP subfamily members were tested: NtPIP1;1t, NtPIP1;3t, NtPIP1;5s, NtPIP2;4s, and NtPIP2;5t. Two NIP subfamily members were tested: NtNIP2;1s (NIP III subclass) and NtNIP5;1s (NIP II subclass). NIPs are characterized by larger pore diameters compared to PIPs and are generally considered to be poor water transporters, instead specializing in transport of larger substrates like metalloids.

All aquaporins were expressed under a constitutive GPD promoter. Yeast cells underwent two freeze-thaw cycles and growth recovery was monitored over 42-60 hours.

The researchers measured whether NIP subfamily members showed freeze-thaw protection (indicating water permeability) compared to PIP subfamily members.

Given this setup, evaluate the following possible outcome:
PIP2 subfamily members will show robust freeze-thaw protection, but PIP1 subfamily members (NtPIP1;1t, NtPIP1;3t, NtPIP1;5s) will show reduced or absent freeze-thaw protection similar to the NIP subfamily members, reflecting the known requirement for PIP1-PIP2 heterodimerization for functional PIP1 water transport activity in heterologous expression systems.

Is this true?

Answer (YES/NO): YES